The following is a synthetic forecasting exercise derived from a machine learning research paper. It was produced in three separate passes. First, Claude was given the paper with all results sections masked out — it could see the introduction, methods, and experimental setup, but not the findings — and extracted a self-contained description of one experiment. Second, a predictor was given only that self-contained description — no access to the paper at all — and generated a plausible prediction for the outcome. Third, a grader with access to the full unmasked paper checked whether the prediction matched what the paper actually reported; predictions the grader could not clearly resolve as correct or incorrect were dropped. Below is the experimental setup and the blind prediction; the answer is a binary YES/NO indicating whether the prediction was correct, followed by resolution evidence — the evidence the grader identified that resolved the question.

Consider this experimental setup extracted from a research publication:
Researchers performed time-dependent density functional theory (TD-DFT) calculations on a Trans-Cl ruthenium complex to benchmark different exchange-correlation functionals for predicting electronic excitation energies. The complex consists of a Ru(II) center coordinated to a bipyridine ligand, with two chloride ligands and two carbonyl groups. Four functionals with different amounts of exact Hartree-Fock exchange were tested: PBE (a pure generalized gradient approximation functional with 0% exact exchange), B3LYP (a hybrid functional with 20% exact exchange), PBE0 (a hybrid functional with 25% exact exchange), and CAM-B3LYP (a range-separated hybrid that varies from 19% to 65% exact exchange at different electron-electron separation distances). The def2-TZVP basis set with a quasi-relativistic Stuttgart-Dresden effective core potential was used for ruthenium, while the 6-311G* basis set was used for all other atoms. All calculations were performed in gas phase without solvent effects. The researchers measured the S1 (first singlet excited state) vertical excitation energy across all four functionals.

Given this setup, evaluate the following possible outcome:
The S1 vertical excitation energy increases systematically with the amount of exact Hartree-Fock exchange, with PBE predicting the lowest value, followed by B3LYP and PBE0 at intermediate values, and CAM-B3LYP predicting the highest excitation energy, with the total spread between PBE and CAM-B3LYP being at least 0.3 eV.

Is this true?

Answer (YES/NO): YES